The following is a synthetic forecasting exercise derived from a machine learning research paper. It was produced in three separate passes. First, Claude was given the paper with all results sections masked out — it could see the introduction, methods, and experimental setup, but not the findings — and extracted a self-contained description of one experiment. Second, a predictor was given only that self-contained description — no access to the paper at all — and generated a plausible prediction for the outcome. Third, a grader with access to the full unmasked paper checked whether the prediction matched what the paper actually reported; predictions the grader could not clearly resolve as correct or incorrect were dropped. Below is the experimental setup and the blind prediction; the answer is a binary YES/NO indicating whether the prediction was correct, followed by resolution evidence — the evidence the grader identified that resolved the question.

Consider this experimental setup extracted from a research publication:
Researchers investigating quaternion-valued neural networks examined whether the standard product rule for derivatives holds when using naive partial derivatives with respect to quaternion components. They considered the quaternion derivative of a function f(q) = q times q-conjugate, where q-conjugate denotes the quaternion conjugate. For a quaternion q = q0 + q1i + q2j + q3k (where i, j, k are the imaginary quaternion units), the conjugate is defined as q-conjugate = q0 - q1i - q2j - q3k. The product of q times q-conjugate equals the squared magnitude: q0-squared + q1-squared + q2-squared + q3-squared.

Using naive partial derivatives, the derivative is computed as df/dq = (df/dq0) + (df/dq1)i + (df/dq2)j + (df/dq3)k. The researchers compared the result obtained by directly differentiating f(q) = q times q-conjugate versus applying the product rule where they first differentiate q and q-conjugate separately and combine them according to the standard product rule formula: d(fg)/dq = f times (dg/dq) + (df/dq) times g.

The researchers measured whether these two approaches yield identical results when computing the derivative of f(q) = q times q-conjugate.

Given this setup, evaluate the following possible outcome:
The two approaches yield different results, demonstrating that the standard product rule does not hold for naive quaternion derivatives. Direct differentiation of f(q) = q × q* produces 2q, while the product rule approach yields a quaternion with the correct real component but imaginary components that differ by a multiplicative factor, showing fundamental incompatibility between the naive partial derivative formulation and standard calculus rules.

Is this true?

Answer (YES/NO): YES